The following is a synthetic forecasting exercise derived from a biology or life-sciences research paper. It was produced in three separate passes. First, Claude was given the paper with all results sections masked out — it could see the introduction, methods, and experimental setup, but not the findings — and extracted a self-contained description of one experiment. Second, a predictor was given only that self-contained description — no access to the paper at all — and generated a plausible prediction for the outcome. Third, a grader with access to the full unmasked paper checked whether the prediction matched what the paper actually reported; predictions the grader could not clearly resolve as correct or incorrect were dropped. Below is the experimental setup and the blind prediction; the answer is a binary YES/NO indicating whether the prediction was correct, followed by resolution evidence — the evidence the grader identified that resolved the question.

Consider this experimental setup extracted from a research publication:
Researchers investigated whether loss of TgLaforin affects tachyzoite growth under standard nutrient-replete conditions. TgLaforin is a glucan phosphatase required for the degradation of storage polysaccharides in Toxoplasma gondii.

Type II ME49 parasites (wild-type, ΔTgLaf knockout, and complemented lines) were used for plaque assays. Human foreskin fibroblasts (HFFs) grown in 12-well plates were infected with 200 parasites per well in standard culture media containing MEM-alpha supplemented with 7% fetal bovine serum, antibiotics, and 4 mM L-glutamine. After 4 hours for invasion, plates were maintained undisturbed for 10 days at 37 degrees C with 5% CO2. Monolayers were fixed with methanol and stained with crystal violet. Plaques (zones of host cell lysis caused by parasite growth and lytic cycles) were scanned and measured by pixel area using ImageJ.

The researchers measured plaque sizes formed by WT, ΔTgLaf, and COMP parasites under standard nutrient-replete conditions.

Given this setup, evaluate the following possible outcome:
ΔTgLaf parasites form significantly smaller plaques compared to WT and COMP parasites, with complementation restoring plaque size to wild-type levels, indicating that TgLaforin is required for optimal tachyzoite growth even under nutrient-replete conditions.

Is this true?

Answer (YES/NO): NO